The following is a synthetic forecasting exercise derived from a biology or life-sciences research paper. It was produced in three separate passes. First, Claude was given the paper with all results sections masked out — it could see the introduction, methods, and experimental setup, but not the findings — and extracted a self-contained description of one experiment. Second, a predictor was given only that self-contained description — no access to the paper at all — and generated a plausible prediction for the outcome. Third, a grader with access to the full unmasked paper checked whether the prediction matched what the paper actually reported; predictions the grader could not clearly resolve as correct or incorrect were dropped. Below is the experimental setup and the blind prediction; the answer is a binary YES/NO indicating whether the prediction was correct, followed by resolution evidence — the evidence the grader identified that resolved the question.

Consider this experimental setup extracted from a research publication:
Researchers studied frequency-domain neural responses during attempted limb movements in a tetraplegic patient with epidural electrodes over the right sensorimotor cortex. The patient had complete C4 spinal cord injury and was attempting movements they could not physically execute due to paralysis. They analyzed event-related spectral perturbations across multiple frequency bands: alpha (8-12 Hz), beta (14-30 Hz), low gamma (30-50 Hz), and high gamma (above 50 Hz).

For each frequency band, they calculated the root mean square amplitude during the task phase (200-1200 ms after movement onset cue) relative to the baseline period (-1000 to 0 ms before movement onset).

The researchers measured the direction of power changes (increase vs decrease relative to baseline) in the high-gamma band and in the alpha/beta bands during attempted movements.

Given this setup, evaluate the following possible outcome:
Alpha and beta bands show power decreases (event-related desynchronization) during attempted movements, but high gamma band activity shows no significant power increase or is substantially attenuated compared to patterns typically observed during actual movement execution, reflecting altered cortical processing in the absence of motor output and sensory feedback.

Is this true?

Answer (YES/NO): NO